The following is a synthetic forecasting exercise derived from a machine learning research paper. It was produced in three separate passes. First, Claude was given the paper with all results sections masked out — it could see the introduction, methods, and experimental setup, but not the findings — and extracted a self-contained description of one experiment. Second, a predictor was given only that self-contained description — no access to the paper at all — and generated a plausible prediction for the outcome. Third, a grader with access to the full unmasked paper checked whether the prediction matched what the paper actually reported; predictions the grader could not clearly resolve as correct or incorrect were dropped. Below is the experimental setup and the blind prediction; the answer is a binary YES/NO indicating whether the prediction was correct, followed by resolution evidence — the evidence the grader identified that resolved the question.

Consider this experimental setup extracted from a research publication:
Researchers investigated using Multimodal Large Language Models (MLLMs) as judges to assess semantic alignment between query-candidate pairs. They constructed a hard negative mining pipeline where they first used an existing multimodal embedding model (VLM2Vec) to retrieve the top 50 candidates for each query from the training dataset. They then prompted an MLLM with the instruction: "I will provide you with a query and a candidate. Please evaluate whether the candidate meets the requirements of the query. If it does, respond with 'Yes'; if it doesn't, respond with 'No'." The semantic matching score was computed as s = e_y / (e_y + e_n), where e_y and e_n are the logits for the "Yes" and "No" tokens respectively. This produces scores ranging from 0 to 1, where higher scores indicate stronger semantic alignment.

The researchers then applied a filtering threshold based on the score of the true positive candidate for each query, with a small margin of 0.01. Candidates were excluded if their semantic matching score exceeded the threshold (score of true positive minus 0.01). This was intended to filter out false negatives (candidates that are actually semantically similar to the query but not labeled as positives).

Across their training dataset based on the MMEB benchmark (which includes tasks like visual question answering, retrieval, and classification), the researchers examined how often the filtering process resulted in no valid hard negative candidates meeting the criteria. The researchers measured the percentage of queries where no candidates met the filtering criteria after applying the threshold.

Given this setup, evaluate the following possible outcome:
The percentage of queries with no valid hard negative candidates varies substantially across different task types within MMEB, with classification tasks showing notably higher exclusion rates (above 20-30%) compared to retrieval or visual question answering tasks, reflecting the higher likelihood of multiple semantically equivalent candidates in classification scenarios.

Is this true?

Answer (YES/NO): NO